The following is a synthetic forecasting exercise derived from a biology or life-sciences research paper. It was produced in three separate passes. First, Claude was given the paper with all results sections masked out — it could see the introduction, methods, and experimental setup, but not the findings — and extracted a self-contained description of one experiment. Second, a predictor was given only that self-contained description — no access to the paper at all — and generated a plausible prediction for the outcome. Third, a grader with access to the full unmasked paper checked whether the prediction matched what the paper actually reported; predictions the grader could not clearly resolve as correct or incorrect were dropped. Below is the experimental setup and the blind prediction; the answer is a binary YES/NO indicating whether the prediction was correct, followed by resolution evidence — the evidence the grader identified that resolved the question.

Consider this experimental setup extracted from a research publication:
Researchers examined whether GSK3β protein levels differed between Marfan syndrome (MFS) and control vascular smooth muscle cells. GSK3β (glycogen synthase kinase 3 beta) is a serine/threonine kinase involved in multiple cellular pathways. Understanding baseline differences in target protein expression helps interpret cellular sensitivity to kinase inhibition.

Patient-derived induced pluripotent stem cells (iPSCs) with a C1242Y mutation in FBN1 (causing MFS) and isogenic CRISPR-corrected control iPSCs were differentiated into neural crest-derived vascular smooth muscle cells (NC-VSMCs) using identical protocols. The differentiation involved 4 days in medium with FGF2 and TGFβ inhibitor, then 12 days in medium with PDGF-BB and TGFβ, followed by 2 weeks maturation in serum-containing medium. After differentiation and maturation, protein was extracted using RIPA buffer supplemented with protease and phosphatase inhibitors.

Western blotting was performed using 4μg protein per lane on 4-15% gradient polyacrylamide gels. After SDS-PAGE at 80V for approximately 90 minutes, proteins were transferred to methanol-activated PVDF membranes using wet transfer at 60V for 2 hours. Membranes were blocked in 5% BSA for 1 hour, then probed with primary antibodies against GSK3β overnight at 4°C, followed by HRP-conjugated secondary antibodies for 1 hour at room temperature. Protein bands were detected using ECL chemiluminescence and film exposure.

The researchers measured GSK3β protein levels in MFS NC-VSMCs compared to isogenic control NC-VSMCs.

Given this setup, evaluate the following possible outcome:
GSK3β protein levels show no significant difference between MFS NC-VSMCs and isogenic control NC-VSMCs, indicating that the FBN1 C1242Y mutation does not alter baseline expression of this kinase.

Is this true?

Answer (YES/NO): NO